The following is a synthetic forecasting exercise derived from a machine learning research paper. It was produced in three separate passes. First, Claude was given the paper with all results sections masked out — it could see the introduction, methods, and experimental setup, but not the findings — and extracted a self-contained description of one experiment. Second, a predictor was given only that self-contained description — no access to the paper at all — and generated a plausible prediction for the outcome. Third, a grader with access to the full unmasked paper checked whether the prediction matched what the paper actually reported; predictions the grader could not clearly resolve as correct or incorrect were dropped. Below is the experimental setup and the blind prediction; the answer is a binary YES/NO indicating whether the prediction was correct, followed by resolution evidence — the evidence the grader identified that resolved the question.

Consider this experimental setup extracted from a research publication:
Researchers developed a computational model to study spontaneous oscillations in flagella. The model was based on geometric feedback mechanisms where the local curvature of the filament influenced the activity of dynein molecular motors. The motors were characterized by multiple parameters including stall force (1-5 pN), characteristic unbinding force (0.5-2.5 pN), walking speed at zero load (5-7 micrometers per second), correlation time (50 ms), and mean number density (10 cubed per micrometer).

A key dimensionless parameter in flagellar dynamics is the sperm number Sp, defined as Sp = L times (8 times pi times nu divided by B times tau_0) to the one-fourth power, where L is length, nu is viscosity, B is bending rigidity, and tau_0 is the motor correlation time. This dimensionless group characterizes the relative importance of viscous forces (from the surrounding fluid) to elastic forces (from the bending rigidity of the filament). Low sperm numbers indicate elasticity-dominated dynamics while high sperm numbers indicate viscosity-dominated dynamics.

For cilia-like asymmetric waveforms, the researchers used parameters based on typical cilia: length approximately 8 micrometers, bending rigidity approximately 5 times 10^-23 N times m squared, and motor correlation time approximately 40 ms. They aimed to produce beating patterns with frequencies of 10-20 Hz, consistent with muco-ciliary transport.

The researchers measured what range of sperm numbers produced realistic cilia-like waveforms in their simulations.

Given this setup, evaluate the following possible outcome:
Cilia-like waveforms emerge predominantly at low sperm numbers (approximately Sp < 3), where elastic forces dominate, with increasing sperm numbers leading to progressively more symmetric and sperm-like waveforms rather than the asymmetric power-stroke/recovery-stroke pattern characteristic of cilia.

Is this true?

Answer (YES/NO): NO